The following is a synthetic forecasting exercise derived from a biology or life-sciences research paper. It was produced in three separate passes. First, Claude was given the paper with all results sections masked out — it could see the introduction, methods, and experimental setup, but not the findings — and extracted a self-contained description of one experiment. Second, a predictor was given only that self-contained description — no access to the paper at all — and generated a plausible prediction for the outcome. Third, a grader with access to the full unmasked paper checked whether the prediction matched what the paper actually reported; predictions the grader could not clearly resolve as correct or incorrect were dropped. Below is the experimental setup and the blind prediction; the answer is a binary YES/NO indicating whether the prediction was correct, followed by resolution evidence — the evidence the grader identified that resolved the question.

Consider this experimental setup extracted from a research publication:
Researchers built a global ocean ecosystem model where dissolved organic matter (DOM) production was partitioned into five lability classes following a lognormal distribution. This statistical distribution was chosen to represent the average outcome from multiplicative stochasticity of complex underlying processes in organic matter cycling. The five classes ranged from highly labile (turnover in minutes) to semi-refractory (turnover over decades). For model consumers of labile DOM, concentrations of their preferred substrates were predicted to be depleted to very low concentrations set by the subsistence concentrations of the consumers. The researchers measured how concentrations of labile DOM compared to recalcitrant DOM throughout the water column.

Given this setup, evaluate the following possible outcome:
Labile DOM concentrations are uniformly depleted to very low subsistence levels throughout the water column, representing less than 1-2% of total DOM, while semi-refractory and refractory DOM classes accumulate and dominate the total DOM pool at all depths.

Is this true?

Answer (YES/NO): NO